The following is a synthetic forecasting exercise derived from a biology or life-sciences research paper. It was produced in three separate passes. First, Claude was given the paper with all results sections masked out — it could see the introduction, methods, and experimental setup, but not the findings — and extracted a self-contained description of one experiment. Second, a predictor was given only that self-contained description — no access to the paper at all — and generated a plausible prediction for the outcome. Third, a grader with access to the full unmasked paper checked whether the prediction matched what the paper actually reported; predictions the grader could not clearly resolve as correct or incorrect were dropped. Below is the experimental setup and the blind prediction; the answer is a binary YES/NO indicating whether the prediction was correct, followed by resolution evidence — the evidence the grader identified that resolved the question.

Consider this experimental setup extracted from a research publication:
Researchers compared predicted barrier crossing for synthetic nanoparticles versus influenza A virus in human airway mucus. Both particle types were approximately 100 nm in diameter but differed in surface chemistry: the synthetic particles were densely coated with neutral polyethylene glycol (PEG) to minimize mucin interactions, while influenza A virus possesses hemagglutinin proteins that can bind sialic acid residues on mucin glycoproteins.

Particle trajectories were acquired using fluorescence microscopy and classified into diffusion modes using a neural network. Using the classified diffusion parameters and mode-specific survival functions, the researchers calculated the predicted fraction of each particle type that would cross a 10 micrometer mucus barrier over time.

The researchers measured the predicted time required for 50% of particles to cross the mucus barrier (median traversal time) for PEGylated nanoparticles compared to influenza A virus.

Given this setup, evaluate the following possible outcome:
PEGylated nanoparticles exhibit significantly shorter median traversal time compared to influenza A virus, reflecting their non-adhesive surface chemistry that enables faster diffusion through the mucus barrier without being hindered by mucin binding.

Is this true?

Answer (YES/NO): YES